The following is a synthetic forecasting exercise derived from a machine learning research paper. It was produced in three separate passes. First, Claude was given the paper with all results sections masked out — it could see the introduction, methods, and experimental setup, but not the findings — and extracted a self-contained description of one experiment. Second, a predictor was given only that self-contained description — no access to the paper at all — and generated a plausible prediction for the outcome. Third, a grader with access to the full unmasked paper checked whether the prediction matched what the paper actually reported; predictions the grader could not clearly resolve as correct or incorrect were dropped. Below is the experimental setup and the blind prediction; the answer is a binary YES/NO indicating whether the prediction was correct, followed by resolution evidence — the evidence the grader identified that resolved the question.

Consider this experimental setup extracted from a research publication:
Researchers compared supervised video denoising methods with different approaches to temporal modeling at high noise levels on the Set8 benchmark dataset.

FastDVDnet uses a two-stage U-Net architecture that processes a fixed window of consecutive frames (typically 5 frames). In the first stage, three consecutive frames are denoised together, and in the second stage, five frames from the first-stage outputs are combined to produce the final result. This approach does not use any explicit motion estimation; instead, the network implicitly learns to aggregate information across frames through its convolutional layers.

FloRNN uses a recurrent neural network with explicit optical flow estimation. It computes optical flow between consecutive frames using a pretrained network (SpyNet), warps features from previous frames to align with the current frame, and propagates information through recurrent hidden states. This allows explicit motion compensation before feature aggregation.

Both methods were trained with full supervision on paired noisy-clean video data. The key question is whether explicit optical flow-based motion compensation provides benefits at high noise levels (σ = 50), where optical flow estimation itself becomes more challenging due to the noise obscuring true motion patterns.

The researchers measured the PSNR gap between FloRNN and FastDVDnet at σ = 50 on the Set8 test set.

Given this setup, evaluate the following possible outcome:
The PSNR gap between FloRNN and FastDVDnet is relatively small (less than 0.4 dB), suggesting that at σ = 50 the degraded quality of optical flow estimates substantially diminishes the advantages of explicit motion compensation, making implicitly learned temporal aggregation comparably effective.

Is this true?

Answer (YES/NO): NO